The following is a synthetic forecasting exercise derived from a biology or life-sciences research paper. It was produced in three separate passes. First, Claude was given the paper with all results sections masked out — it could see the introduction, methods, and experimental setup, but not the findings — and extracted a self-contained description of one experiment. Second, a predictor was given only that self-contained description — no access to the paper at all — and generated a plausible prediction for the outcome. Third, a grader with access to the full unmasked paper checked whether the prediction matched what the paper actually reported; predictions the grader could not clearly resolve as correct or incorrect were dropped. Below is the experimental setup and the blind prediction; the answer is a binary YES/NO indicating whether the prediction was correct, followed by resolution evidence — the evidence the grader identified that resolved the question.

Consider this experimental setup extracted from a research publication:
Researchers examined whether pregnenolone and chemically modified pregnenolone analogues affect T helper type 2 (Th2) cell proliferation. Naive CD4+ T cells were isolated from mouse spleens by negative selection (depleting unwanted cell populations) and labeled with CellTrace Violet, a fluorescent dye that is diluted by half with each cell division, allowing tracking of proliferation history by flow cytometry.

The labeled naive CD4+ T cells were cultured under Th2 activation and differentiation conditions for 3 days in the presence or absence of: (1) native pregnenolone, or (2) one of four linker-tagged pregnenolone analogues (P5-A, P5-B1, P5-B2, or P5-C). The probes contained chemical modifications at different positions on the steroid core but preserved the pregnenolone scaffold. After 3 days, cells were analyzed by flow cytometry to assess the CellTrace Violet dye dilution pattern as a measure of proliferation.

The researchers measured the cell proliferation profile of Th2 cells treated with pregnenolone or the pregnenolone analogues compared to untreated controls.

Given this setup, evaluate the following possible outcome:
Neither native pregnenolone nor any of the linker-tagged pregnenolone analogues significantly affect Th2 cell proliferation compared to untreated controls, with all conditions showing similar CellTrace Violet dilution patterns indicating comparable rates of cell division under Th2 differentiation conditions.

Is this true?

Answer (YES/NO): NO